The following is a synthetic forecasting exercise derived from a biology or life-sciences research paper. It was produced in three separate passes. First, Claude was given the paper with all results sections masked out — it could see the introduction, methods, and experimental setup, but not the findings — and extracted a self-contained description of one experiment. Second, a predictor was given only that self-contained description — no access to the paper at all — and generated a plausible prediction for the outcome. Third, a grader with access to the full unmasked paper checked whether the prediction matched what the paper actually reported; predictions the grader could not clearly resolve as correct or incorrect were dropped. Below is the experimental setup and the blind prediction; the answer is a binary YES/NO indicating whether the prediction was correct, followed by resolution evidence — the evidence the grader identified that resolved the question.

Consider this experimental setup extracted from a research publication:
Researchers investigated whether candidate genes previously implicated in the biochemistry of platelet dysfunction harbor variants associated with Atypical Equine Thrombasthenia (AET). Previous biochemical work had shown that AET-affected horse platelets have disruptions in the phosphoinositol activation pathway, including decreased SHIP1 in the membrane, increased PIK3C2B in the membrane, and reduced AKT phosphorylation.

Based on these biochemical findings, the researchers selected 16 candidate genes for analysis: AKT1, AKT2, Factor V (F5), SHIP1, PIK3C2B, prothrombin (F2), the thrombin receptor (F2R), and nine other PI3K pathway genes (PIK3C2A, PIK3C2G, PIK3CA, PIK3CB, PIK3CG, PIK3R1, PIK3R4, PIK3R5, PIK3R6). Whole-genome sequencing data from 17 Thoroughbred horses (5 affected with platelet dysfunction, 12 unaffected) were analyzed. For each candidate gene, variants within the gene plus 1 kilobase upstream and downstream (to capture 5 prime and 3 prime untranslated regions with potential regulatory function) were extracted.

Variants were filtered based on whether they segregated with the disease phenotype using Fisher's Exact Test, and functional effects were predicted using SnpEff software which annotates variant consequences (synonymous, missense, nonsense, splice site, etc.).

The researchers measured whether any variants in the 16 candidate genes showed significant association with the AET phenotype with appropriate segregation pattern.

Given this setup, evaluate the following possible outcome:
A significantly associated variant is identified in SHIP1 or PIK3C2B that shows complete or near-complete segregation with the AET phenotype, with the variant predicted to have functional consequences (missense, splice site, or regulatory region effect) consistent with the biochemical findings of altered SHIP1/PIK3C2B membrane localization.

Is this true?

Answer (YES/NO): NO